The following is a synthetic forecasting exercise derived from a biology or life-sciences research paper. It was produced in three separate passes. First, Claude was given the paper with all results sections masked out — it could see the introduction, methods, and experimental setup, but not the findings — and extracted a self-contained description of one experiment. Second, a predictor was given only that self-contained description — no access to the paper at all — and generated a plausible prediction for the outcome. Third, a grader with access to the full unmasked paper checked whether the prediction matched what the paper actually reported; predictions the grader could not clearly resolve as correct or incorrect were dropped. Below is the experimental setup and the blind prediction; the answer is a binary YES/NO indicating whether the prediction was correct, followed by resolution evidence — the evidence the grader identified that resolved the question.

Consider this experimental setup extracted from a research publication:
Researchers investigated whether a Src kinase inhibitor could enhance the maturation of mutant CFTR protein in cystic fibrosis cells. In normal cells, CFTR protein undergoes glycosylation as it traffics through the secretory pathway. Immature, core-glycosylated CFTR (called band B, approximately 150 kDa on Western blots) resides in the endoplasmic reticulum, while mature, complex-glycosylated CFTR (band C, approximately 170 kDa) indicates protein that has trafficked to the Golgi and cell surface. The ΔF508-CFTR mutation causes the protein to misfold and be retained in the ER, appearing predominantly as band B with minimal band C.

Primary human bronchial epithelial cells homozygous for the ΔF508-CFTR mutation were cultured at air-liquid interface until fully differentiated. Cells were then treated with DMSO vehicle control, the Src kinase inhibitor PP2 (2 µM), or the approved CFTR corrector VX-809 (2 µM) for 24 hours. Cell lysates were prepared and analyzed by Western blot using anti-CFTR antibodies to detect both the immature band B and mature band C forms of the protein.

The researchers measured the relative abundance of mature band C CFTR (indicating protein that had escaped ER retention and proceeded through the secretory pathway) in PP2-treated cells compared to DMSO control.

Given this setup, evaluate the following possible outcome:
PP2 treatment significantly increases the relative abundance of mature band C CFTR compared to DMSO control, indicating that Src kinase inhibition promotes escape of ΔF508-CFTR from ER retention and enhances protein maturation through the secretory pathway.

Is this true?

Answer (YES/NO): YES